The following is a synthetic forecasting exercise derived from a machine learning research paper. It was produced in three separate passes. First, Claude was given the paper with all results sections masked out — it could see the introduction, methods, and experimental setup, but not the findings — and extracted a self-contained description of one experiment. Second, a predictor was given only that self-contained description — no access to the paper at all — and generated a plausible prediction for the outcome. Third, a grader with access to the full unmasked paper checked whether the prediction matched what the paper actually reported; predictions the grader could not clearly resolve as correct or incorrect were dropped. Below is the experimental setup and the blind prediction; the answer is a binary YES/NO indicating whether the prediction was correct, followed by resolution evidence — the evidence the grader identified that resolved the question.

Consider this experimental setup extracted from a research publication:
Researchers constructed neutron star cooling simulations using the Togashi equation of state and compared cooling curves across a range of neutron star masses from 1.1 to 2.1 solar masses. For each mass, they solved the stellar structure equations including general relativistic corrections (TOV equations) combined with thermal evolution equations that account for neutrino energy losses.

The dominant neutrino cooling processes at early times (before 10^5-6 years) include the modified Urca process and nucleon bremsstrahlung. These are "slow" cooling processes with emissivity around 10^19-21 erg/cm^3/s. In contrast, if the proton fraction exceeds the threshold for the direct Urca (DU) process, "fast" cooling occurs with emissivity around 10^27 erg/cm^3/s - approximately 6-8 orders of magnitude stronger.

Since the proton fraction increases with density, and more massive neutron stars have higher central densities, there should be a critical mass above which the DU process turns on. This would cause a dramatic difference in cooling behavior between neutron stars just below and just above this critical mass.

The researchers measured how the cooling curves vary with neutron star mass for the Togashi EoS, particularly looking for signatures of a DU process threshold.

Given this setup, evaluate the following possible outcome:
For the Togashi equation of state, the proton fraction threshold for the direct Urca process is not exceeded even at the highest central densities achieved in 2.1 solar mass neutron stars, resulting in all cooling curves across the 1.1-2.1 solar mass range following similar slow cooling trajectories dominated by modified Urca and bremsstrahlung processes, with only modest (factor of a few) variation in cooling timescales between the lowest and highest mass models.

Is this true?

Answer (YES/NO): YES